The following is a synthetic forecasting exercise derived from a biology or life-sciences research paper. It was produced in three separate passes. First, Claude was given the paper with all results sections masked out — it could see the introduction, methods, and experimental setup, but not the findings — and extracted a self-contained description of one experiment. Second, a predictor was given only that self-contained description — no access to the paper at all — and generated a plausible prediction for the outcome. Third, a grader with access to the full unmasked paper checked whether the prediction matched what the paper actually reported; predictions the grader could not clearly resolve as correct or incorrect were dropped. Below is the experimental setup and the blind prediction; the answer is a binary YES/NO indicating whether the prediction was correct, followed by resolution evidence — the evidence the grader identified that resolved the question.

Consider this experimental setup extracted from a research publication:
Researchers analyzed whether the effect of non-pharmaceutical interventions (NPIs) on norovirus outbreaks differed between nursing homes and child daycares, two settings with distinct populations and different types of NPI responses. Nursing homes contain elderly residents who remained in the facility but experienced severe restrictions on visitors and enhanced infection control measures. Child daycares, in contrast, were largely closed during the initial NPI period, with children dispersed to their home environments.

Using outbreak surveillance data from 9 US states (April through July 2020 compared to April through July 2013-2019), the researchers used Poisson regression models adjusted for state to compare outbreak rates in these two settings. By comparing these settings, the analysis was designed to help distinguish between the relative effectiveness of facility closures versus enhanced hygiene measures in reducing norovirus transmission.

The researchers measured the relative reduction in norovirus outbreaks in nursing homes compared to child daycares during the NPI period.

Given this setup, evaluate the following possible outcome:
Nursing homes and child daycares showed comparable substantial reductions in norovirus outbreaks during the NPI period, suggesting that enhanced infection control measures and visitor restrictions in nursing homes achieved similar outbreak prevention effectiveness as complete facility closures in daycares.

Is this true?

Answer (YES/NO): NO